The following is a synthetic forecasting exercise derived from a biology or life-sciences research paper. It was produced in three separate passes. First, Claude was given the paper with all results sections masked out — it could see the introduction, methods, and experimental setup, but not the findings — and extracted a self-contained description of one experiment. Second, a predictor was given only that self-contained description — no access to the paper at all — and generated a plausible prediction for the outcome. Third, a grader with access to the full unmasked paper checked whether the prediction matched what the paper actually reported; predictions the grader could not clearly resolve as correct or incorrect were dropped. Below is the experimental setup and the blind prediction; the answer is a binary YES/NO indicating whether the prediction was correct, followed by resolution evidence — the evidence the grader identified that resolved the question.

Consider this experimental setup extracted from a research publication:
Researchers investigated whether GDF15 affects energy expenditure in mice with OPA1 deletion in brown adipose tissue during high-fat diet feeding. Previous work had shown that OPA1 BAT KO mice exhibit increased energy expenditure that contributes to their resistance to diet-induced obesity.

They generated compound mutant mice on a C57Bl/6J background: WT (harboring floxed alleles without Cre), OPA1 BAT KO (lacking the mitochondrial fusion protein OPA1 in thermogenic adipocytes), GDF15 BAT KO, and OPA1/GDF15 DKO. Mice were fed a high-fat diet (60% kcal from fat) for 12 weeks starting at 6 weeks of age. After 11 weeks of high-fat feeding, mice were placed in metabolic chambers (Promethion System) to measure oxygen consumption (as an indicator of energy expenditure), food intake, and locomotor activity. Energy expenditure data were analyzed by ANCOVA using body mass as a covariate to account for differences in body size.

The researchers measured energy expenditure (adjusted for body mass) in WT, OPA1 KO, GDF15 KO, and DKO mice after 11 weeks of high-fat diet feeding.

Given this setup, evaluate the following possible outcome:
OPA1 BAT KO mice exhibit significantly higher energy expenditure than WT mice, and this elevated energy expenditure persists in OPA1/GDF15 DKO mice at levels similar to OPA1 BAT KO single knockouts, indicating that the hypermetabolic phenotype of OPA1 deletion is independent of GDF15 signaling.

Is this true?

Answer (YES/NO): NO